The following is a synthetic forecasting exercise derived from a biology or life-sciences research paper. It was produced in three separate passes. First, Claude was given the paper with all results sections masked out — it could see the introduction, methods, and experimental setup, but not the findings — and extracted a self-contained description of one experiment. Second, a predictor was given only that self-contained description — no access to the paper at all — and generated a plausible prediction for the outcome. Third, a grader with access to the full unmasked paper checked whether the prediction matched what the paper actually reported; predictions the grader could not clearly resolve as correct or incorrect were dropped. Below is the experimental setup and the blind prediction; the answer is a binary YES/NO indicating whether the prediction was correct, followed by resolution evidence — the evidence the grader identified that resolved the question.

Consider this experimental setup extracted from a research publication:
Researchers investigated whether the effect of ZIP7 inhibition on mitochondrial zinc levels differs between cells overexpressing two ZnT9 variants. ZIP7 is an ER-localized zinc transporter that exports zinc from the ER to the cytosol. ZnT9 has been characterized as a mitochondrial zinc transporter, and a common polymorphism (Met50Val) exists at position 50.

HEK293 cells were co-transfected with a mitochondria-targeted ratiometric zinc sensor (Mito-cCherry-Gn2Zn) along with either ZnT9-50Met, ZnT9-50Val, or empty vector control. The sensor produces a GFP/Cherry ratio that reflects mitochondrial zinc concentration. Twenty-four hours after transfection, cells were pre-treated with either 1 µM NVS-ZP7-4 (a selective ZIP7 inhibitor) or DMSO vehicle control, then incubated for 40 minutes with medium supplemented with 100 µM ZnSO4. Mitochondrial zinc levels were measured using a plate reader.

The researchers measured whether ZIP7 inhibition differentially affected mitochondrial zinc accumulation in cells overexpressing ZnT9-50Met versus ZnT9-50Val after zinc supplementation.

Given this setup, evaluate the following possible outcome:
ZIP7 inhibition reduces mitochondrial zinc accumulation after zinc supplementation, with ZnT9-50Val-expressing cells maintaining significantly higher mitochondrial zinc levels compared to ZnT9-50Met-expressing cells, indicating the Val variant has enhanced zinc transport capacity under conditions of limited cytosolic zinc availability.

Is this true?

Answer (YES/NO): NO